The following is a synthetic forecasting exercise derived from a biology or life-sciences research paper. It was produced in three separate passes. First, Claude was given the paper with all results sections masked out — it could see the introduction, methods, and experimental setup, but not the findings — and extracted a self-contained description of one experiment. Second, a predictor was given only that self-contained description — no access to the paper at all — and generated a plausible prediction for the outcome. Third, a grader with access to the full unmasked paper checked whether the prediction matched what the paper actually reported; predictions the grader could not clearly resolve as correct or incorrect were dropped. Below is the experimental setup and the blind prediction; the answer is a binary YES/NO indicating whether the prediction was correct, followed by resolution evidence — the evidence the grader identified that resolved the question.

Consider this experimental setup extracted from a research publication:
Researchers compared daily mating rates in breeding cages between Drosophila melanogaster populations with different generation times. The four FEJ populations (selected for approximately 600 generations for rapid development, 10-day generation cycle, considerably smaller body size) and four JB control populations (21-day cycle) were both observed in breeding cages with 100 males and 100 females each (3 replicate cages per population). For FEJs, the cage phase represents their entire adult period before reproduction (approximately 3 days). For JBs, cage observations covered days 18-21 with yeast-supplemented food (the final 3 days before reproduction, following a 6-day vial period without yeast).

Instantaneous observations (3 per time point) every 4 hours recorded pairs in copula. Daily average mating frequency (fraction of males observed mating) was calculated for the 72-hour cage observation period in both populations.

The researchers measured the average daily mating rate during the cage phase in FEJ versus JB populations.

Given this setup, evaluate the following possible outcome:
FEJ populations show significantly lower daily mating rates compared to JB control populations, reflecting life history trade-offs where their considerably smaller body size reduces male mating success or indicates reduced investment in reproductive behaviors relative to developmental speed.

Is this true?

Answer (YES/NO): NO